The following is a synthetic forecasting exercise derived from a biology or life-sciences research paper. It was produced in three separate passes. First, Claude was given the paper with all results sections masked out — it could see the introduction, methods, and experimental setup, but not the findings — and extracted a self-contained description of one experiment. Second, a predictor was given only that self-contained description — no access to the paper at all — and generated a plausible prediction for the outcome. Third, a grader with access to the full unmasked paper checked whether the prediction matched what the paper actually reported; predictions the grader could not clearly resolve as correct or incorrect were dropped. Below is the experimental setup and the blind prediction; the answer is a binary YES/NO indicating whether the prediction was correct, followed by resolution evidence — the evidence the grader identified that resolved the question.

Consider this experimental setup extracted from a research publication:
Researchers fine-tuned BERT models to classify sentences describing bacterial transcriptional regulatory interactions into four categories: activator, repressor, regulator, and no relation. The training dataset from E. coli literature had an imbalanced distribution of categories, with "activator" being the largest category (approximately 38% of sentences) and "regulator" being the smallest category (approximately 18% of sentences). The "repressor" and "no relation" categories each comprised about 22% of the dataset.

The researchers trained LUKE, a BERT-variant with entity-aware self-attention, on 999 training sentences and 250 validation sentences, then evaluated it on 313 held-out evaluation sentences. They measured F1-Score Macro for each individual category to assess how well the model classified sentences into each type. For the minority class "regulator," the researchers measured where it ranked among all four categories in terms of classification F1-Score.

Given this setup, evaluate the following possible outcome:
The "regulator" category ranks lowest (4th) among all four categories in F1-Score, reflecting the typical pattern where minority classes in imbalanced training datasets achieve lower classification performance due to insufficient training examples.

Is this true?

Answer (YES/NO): NO